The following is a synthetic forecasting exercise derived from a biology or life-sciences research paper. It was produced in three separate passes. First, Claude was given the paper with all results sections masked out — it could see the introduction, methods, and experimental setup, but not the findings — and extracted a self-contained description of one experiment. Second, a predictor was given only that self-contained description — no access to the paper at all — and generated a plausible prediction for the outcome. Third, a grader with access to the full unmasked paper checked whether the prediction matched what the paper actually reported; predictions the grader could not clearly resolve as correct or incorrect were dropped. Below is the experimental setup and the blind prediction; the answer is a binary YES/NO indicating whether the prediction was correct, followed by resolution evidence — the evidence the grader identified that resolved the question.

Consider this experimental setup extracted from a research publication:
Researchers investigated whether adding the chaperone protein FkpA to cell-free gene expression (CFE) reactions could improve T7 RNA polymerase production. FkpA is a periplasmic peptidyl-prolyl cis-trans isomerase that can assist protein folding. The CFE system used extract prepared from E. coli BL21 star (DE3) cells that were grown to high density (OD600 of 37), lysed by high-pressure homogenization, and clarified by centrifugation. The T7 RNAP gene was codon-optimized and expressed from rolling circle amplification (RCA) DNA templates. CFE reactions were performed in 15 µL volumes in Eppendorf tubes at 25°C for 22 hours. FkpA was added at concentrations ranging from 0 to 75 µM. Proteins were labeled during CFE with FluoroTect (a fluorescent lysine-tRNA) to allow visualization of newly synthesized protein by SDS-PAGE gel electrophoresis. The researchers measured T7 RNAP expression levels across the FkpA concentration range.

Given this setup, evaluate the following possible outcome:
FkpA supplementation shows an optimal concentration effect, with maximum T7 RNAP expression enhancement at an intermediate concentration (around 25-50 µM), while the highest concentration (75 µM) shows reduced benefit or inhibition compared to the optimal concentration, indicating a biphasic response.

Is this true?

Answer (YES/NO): NO